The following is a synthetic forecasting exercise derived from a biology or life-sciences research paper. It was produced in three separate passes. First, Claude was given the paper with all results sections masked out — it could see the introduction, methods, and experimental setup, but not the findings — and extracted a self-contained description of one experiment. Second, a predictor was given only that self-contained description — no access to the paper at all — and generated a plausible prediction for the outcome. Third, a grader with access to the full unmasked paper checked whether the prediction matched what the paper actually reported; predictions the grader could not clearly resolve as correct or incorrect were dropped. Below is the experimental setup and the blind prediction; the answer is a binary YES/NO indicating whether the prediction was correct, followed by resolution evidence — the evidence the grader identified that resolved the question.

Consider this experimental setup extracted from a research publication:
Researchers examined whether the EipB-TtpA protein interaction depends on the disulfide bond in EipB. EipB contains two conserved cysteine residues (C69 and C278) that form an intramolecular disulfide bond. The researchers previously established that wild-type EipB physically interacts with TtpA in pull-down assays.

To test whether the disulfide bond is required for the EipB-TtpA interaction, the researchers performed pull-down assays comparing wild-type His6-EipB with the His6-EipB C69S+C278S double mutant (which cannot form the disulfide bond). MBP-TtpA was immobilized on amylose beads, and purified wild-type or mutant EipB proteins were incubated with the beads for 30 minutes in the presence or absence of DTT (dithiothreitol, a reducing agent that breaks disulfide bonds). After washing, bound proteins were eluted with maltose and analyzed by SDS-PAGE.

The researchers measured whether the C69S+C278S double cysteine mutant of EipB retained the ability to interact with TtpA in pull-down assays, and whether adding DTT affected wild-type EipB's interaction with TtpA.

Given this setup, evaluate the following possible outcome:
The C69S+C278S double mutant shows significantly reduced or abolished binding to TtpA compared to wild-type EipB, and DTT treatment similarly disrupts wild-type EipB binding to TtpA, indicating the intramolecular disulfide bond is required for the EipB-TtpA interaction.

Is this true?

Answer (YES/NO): NO